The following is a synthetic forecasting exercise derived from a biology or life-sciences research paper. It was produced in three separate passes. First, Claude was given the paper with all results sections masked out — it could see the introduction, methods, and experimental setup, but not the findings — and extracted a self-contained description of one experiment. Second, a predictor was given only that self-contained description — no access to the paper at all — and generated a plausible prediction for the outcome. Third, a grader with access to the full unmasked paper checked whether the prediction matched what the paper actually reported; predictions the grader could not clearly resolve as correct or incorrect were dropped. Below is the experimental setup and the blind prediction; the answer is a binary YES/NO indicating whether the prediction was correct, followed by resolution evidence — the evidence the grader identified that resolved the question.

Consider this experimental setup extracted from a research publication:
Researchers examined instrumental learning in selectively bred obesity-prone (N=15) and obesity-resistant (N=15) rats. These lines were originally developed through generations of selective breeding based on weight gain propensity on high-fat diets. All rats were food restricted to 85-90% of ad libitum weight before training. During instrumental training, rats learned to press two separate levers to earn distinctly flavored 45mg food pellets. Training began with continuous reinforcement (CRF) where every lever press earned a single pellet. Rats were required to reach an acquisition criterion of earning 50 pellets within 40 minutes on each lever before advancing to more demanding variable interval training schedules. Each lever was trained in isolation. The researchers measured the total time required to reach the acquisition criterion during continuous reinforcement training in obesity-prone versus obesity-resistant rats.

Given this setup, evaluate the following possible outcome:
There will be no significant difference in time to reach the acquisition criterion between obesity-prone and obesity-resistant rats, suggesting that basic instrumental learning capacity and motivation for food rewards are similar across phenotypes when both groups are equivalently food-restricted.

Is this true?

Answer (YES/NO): YES